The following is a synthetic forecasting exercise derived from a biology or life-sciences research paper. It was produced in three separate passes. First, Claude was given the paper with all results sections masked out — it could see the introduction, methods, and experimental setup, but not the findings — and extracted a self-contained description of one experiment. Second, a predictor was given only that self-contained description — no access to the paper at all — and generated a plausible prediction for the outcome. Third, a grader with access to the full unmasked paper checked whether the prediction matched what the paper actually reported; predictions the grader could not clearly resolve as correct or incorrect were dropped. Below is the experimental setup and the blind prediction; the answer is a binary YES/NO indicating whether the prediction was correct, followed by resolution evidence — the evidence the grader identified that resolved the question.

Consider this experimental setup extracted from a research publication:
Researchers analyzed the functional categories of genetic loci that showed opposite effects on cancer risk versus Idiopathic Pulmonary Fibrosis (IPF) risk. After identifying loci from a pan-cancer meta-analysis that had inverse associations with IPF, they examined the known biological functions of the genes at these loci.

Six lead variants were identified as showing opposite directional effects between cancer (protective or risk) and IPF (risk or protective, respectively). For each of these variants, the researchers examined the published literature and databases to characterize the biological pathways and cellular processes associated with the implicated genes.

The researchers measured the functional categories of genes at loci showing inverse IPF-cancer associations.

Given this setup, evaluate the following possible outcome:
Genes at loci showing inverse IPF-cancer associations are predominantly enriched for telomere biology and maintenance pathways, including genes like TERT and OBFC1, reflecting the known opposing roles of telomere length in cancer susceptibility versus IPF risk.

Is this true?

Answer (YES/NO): NO